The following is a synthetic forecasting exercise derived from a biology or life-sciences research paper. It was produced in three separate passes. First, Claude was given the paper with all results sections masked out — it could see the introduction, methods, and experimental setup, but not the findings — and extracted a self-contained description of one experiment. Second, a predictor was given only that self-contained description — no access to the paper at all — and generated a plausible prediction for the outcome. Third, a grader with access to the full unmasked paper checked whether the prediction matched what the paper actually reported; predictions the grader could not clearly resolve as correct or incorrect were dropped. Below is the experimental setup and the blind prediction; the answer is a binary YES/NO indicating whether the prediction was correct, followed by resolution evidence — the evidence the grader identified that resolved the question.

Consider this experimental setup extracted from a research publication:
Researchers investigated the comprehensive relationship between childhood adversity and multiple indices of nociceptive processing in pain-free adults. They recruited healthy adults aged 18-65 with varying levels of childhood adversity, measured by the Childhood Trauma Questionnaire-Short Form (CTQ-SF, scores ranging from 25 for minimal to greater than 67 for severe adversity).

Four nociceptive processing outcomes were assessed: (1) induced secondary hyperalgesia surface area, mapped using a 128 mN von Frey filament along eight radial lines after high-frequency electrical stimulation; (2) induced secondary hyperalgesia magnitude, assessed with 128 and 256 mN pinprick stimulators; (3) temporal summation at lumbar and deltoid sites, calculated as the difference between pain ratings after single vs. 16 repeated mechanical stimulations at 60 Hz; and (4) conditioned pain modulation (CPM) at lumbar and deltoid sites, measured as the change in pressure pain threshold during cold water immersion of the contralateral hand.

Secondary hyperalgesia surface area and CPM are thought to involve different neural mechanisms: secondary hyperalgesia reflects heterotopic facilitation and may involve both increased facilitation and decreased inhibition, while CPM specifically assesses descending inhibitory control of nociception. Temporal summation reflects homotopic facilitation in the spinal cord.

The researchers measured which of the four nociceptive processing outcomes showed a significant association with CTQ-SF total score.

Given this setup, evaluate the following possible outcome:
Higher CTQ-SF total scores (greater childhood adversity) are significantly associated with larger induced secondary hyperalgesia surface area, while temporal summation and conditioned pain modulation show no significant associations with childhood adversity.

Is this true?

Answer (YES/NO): YES